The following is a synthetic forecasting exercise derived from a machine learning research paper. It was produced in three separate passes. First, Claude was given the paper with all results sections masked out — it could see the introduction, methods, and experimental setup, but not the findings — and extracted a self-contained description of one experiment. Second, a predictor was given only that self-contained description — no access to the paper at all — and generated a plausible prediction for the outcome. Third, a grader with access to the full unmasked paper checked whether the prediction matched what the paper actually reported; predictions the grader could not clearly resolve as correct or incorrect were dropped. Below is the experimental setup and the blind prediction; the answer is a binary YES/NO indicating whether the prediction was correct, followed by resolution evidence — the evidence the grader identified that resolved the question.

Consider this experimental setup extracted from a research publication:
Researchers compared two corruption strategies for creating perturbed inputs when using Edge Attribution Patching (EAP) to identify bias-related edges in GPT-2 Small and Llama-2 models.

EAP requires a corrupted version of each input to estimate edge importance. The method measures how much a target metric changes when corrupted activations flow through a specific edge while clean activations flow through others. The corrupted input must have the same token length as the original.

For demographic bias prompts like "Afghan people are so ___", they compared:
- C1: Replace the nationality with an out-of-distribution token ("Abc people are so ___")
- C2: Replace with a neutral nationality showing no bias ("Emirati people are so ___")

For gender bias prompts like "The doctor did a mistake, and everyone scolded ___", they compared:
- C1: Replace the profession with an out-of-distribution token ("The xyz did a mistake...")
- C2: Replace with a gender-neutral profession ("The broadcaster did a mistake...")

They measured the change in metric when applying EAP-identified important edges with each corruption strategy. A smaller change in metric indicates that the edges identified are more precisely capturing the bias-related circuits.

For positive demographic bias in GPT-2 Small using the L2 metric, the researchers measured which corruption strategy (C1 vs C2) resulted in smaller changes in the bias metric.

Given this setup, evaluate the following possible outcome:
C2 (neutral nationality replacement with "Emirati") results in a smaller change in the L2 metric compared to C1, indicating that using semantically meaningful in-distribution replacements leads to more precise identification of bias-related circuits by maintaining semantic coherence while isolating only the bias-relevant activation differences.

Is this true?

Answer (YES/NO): YES